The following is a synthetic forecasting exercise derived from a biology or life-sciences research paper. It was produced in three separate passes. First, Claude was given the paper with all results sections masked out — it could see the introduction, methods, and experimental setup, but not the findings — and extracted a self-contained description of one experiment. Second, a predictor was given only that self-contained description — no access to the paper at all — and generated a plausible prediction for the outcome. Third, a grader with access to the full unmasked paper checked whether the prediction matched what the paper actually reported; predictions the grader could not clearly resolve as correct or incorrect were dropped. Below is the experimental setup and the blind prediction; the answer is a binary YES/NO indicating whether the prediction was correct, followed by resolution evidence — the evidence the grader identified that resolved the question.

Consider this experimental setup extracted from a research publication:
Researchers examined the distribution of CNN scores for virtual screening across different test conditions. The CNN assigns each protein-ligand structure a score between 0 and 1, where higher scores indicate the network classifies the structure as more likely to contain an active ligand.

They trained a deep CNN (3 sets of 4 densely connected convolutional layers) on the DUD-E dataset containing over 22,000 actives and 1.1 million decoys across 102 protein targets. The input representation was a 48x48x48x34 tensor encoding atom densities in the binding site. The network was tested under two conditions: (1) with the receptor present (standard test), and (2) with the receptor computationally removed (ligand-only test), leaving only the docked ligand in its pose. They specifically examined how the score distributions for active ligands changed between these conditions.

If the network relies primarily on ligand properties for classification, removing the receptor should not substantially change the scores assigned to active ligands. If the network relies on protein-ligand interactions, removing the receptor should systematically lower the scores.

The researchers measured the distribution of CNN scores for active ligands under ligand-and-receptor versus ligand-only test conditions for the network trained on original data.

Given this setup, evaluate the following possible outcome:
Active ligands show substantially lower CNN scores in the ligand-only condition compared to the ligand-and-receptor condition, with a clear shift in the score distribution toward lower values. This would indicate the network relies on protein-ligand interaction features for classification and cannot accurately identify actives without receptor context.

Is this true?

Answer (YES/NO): NO